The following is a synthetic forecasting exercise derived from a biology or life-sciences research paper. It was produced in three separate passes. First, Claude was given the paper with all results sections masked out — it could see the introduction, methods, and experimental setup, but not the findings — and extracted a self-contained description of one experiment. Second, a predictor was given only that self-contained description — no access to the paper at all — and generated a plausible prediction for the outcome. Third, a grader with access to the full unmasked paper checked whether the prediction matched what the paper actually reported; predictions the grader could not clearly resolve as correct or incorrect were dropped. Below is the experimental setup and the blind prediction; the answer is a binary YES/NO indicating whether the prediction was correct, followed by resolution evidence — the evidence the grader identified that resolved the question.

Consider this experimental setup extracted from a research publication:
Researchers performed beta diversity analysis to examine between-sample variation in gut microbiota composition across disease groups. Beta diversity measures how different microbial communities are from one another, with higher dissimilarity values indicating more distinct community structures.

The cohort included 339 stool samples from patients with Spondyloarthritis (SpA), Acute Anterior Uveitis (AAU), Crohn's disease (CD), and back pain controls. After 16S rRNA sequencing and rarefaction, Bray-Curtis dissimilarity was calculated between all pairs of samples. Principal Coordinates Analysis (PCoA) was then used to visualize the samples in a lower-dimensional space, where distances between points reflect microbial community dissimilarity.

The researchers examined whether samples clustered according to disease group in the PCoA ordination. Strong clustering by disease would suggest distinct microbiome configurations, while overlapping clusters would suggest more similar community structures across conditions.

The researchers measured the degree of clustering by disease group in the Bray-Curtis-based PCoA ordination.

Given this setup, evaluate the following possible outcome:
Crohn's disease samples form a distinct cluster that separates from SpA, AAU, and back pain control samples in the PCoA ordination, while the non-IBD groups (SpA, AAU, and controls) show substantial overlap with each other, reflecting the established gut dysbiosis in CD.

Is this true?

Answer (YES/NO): NO